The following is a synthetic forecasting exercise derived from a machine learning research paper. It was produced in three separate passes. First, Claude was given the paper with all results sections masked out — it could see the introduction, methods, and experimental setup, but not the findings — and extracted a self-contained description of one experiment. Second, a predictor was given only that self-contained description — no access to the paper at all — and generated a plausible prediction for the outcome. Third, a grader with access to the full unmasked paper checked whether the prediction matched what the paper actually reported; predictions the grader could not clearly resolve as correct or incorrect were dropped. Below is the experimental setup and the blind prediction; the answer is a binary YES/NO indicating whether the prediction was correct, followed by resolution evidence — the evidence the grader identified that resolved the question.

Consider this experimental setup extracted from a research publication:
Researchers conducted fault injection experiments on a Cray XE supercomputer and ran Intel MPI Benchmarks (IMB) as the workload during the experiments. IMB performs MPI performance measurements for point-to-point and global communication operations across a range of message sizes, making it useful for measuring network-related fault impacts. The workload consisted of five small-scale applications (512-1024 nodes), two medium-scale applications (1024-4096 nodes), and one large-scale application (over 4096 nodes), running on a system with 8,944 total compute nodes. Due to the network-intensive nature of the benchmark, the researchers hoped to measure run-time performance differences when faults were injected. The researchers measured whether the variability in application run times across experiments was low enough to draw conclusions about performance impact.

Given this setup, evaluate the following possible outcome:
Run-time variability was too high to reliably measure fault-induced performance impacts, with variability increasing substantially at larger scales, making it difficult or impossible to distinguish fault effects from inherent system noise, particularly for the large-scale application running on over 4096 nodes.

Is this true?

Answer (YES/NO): NO